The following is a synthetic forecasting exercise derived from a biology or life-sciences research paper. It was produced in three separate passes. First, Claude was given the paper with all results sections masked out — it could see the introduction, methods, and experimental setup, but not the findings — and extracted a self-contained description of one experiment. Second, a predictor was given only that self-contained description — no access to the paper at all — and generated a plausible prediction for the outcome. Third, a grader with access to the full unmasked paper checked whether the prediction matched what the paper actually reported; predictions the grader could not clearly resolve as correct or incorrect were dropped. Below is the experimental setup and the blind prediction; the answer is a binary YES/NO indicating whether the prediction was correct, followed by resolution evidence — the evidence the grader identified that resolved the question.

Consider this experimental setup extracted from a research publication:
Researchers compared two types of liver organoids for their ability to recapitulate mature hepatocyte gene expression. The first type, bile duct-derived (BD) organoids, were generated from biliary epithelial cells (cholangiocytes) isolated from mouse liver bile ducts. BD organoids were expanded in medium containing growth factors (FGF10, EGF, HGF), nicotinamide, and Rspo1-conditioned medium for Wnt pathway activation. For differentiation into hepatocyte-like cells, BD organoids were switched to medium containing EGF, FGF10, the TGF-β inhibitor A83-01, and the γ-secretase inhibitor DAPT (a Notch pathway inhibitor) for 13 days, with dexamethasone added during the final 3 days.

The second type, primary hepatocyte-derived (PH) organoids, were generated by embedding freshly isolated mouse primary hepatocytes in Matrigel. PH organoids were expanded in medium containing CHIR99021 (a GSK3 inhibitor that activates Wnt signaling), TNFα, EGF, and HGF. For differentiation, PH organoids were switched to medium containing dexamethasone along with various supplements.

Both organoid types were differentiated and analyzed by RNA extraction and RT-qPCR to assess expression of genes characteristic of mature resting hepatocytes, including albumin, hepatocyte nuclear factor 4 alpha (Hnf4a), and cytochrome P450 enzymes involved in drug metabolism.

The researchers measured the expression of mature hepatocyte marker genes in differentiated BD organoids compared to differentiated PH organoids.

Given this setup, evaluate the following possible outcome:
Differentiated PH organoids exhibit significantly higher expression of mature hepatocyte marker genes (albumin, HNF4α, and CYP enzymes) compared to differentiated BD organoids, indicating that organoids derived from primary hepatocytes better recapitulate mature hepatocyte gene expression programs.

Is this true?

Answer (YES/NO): YES